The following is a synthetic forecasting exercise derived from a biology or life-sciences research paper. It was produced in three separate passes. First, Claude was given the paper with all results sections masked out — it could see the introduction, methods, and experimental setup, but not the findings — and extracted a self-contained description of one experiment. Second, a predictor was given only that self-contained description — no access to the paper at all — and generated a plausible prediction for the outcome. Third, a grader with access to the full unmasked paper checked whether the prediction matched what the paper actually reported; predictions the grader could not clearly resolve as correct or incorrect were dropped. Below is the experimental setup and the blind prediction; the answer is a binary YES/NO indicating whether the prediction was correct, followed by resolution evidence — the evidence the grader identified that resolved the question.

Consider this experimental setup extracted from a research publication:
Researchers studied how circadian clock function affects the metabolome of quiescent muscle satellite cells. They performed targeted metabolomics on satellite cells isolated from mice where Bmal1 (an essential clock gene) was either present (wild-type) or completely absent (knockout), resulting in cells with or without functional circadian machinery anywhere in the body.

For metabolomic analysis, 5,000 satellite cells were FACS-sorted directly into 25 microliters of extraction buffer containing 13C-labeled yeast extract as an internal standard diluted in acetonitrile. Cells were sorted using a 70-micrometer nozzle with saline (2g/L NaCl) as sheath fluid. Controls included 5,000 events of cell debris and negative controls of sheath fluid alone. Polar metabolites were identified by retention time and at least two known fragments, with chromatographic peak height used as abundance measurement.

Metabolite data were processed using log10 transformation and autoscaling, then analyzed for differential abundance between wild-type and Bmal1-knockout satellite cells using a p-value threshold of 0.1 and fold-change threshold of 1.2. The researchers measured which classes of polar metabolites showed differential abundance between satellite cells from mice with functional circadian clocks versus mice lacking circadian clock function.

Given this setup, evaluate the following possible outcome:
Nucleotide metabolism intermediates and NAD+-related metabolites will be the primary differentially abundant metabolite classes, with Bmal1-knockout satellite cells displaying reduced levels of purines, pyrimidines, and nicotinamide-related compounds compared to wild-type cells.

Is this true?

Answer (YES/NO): NO